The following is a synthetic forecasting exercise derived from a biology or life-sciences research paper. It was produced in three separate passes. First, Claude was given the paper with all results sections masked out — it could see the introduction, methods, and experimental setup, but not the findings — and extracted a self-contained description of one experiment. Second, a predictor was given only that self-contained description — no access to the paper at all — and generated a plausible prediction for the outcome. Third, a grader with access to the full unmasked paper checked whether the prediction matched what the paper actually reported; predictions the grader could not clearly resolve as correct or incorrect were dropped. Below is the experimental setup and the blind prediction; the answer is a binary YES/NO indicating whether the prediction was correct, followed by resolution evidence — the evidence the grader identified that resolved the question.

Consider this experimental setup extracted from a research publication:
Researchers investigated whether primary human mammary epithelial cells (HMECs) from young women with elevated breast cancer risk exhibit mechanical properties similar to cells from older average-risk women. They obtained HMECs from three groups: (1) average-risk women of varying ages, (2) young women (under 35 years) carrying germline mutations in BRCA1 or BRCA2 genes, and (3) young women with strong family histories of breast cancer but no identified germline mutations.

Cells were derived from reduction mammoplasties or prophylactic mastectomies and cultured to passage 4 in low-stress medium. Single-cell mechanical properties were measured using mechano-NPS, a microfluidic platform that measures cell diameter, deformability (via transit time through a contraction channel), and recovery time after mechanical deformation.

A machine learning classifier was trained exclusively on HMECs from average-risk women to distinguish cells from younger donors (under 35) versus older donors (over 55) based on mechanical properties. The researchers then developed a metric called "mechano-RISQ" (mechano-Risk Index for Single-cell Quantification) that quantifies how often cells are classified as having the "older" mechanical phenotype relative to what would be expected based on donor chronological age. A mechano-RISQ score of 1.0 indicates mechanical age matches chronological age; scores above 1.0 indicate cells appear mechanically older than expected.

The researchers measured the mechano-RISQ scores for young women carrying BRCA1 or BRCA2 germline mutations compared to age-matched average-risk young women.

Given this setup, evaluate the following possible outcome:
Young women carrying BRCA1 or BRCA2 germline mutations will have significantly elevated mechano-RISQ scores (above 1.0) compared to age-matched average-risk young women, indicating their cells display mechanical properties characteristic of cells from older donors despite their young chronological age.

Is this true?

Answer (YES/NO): YES